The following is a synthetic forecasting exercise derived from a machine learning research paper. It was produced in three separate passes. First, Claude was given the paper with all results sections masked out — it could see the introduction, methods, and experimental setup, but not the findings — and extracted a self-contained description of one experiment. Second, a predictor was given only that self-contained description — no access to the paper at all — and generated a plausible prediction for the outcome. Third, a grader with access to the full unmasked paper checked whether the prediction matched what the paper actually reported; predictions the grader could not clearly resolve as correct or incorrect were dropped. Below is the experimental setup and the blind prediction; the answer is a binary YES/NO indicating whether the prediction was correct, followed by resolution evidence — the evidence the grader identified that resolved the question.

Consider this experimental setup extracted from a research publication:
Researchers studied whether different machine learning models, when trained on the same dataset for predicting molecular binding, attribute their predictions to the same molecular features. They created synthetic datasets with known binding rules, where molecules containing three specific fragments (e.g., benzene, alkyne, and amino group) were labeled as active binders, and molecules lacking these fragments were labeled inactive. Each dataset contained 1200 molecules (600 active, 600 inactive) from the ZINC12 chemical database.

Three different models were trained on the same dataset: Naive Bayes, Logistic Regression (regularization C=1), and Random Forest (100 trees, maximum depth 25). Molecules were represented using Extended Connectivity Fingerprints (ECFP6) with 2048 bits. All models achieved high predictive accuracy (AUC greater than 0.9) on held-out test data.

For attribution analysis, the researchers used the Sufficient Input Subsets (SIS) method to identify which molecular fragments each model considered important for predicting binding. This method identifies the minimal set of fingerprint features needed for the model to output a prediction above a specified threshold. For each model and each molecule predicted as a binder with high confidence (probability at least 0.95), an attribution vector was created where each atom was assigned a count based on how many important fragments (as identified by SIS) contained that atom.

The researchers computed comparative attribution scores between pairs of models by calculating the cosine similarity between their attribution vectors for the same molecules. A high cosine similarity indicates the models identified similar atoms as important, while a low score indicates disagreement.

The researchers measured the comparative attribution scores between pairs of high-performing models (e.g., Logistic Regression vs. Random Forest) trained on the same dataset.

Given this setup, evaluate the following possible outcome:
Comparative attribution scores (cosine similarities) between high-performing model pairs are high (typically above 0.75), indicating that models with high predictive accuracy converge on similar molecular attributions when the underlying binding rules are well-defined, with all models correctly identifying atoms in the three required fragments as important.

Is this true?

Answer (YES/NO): NO